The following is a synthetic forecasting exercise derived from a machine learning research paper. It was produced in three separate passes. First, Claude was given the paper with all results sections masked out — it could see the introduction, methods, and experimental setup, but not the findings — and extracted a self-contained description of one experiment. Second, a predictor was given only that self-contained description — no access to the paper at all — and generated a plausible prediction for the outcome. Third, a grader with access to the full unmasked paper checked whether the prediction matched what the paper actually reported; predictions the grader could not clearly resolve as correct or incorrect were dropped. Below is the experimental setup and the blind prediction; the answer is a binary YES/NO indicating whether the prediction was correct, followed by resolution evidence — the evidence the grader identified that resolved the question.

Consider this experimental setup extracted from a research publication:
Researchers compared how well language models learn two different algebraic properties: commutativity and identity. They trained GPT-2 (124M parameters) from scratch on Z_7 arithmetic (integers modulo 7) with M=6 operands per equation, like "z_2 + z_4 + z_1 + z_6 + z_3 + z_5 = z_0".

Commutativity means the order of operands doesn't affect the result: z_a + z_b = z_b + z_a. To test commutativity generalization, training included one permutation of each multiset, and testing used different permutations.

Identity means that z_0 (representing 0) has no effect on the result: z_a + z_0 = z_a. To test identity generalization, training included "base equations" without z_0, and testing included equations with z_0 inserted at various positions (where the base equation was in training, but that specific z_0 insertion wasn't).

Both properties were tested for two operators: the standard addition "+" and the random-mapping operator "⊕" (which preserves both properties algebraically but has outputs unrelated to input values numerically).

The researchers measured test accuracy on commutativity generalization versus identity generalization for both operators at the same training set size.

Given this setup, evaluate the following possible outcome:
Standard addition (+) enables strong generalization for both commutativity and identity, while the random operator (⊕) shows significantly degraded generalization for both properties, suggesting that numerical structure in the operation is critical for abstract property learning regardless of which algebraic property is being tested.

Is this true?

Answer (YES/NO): NO